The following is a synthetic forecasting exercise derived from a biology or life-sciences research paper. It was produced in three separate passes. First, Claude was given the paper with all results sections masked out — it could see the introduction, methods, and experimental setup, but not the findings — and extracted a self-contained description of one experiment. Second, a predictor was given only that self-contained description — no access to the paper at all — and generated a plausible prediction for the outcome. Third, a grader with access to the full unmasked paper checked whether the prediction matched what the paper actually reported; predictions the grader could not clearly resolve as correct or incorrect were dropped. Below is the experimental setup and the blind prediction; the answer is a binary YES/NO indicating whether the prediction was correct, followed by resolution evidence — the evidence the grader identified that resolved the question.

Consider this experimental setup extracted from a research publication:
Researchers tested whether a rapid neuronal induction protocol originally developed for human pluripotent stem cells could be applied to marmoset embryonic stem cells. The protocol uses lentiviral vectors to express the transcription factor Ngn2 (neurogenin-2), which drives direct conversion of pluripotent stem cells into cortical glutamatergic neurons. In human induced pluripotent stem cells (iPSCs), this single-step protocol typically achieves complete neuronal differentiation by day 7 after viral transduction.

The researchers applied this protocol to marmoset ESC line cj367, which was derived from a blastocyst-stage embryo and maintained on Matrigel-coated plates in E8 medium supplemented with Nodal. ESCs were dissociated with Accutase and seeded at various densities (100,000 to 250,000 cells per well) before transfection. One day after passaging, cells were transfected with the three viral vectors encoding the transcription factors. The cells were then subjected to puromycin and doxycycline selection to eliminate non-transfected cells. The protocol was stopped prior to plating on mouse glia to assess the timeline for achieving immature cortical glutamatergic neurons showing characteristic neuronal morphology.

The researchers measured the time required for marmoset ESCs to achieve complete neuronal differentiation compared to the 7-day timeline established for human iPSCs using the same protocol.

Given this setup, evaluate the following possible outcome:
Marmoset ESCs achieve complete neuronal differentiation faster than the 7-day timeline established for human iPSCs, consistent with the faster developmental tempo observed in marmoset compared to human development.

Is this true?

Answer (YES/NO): NO